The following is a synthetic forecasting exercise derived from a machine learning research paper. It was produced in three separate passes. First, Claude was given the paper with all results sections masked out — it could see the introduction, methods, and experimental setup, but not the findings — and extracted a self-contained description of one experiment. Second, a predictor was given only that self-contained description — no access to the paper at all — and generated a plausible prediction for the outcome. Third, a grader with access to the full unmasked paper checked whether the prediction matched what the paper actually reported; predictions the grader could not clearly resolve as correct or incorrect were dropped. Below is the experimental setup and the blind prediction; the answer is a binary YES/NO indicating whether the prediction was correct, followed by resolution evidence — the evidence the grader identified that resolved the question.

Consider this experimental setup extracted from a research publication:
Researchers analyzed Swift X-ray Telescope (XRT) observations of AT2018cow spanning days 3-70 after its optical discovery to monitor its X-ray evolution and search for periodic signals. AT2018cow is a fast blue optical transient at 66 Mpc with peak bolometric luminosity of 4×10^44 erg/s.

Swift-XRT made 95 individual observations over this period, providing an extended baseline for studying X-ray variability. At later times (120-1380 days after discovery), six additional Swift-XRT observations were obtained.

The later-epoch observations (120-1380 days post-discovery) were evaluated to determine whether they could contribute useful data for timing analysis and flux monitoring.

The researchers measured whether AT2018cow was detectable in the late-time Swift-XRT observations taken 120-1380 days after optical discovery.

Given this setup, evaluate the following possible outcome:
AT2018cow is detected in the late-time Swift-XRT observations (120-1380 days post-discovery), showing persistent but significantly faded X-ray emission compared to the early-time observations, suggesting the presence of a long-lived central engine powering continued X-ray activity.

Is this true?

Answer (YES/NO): NO